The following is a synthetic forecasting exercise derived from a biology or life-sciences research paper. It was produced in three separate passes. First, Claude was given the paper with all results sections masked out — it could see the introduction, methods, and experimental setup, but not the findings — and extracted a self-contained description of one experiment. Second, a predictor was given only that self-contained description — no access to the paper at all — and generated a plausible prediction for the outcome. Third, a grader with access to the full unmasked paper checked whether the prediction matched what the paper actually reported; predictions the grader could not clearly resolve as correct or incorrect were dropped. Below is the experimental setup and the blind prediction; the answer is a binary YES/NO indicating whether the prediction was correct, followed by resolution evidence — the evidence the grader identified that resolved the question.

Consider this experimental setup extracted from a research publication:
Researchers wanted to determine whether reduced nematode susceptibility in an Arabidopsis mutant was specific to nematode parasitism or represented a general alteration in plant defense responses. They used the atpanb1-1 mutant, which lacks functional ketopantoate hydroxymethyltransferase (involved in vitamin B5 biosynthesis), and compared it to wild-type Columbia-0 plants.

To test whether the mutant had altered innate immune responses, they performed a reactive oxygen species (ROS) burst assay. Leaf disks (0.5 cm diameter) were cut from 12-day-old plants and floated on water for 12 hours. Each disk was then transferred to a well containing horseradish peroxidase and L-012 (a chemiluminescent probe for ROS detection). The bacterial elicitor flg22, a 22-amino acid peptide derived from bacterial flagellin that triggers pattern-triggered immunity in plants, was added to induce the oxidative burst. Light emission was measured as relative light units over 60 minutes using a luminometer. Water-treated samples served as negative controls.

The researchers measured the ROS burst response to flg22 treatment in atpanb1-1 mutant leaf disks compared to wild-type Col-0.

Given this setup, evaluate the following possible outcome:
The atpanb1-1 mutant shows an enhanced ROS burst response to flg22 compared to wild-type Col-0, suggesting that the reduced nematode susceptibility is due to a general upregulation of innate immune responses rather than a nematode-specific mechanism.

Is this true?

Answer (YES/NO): NO